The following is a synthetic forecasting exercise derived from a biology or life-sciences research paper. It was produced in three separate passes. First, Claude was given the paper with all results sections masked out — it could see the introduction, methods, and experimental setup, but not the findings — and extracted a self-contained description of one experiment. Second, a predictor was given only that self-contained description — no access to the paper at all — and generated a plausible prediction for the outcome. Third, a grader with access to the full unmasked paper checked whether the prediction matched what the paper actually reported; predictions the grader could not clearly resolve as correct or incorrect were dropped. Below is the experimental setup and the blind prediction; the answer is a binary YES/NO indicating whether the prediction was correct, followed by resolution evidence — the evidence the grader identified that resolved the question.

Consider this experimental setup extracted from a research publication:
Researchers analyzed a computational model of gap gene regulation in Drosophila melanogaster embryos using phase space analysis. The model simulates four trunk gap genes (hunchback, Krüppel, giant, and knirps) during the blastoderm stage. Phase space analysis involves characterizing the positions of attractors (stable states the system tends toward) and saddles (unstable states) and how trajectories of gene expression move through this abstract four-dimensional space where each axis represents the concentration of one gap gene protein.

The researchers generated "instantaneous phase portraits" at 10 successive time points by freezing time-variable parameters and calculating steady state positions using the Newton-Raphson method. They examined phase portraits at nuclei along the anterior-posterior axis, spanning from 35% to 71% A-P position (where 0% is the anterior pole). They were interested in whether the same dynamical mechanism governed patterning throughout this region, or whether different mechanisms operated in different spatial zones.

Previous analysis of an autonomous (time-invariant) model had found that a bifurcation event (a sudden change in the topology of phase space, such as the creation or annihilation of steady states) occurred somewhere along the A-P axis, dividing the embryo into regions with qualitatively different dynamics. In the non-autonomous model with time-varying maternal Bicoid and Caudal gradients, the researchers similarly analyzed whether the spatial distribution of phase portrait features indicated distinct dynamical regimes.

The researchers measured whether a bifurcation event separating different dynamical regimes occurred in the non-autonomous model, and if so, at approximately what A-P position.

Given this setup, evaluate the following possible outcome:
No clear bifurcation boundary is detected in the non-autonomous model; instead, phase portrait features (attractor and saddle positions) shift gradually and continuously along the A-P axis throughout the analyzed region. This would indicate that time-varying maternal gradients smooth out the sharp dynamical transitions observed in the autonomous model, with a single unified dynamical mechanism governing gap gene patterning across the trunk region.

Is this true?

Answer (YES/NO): NO